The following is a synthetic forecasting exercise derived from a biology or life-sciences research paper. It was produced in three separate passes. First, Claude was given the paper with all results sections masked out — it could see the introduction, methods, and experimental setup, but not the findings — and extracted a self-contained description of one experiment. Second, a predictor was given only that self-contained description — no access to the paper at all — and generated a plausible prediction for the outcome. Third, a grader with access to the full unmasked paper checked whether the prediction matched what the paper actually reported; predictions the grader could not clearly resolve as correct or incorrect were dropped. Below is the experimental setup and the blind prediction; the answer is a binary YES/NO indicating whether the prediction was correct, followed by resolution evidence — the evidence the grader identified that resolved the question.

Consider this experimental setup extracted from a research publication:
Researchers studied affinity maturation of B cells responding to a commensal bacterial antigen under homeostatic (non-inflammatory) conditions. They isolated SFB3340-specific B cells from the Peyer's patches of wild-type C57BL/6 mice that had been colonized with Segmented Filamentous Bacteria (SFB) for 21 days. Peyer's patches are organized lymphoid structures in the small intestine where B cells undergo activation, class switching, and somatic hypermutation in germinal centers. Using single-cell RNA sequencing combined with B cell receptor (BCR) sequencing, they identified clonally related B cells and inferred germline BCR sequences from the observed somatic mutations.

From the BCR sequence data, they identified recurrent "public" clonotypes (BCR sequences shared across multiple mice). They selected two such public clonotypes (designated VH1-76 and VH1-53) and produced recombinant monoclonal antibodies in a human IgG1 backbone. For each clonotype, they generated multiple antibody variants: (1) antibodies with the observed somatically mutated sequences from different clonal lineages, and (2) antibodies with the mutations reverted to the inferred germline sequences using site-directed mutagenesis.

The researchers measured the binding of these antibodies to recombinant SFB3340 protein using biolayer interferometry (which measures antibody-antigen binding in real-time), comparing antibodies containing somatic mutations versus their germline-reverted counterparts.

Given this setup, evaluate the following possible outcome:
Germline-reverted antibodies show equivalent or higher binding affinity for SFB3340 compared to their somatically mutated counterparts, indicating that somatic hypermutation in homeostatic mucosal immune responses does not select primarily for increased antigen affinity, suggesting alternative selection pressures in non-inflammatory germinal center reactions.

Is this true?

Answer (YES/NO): NO